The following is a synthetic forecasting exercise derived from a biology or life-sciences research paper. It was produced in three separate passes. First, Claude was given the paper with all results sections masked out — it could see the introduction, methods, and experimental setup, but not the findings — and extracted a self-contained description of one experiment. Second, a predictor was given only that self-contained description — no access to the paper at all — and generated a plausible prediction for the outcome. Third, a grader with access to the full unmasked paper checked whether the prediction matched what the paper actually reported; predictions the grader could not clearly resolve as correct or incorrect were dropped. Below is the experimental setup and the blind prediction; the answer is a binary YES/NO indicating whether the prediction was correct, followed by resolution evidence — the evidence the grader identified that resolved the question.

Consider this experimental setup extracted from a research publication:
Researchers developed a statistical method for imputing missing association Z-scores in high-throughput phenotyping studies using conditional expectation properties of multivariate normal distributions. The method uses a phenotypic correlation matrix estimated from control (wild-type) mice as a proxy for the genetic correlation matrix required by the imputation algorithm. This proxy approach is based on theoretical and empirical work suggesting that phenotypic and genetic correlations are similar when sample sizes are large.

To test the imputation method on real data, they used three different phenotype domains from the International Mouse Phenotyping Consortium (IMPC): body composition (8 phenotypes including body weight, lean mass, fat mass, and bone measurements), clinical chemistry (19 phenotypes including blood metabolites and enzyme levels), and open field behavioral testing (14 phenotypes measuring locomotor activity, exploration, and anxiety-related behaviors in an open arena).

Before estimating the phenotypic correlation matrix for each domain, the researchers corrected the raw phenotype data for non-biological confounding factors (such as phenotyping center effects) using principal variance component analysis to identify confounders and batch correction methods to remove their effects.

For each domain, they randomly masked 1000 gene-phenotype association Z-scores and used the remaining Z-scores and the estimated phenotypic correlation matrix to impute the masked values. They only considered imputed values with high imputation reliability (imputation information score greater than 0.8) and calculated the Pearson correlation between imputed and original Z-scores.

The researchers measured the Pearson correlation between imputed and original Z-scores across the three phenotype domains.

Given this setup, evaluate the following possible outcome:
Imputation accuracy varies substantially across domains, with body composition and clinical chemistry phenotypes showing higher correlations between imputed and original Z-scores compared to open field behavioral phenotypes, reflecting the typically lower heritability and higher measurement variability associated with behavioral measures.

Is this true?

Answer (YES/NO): NO